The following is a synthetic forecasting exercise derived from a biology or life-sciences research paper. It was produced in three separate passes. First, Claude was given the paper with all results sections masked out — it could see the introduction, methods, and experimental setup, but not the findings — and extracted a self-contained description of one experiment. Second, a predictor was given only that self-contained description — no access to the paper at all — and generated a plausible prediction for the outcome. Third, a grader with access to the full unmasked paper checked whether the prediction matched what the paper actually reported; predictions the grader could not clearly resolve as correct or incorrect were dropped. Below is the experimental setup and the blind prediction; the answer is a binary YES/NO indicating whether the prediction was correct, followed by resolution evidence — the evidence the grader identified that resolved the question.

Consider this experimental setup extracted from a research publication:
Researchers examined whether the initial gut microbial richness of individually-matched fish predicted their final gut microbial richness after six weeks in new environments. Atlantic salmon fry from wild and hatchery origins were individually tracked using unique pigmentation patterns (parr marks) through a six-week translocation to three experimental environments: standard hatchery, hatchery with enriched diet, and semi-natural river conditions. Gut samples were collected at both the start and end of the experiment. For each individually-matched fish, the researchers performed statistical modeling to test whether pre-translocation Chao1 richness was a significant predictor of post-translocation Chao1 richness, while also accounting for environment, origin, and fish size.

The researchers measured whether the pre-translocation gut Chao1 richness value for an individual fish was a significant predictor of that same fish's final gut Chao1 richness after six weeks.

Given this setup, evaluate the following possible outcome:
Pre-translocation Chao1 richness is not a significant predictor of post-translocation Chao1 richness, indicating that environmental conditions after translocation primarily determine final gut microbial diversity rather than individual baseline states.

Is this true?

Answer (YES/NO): YES